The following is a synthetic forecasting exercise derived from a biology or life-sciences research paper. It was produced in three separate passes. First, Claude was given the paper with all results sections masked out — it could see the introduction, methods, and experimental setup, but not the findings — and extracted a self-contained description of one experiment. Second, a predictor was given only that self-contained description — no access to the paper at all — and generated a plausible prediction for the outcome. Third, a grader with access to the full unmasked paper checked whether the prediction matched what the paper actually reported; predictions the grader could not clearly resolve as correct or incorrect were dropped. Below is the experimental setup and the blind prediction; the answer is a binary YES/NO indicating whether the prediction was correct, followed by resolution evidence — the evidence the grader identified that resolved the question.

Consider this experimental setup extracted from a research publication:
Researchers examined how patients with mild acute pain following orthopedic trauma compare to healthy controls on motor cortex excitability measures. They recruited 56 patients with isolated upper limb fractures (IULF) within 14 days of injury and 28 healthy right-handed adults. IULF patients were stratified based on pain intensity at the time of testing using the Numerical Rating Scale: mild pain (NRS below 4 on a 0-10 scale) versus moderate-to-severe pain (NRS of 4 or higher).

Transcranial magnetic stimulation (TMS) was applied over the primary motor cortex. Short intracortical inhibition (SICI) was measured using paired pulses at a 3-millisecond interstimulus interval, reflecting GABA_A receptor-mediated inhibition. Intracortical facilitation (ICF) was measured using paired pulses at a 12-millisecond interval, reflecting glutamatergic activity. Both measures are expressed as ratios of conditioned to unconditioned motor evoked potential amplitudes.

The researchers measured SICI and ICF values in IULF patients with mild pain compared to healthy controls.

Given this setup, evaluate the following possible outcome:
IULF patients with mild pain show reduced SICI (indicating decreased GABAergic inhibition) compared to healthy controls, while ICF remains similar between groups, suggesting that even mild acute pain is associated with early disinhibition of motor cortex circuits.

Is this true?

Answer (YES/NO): NO